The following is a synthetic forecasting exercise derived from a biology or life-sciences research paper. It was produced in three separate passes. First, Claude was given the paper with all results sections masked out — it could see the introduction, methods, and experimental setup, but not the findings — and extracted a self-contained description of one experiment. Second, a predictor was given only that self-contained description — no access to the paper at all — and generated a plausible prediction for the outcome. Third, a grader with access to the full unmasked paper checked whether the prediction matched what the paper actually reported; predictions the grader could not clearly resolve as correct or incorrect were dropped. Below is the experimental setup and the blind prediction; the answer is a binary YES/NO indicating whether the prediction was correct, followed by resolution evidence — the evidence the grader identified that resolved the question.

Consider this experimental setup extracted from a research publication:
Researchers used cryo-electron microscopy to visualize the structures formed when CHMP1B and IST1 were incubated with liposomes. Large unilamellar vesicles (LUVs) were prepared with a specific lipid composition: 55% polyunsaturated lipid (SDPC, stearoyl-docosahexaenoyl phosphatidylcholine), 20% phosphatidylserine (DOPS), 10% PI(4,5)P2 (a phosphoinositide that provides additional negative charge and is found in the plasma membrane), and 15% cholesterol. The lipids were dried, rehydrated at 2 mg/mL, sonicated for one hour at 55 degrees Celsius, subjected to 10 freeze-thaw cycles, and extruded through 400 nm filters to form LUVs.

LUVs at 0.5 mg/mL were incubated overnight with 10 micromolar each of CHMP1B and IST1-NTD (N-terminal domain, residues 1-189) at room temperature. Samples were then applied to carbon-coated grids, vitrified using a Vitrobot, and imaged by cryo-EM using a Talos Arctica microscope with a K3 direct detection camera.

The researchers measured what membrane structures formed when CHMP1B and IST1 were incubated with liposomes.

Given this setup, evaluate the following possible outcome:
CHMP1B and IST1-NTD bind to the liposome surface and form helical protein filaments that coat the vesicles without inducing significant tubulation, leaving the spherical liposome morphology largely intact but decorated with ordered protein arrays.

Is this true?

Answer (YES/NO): NO